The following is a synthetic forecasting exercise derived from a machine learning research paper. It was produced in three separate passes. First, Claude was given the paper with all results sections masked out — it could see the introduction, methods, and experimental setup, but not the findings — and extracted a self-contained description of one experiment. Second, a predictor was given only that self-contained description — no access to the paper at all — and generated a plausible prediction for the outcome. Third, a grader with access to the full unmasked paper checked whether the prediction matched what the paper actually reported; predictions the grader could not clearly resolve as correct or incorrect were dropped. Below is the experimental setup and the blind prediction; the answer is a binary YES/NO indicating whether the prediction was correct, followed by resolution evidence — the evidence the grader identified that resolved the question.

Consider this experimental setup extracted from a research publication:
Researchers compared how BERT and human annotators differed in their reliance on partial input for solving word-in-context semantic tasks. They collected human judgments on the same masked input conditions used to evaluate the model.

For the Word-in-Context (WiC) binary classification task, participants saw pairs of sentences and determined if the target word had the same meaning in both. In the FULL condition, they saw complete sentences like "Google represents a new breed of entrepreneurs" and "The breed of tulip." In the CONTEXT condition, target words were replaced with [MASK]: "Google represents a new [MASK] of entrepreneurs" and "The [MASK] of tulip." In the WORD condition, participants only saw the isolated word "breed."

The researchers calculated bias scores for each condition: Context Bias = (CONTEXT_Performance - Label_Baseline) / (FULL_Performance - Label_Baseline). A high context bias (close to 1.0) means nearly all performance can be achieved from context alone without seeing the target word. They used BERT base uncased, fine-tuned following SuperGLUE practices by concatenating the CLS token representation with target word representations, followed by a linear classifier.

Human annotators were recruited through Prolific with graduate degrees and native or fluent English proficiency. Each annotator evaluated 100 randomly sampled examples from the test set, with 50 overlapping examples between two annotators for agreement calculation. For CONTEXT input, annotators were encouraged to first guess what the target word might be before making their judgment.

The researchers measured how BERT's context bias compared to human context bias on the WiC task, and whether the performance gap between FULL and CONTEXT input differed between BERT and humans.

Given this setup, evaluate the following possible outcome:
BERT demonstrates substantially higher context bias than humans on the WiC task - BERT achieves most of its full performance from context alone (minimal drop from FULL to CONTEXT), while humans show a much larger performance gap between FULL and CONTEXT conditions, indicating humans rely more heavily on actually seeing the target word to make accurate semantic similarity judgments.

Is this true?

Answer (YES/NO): YES